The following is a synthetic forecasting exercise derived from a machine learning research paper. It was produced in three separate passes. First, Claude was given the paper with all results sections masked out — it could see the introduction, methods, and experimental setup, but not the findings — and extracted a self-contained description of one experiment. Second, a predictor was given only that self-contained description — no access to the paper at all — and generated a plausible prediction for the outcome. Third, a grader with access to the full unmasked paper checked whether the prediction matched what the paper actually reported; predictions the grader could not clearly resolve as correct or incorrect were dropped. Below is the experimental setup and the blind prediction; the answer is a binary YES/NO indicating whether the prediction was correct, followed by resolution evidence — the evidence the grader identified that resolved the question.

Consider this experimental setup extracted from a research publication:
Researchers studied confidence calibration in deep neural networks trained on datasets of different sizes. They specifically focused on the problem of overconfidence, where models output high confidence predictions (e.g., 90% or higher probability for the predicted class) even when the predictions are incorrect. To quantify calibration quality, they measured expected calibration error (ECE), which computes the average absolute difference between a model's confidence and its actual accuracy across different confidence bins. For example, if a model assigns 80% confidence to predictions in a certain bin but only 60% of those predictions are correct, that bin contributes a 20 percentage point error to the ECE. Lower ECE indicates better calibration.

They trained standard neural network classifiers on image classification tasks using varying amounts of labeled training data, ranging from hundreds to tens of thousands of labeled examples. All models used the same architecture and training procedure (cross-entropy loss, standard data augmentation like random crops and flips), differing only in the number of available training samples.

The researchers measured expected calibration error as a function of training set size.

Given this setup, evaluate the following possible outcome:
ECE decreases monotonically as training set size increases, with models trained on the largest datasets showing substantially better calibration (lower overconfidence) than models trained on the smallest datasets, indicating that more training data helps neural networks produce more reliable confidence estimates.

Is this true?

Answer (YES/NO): YES